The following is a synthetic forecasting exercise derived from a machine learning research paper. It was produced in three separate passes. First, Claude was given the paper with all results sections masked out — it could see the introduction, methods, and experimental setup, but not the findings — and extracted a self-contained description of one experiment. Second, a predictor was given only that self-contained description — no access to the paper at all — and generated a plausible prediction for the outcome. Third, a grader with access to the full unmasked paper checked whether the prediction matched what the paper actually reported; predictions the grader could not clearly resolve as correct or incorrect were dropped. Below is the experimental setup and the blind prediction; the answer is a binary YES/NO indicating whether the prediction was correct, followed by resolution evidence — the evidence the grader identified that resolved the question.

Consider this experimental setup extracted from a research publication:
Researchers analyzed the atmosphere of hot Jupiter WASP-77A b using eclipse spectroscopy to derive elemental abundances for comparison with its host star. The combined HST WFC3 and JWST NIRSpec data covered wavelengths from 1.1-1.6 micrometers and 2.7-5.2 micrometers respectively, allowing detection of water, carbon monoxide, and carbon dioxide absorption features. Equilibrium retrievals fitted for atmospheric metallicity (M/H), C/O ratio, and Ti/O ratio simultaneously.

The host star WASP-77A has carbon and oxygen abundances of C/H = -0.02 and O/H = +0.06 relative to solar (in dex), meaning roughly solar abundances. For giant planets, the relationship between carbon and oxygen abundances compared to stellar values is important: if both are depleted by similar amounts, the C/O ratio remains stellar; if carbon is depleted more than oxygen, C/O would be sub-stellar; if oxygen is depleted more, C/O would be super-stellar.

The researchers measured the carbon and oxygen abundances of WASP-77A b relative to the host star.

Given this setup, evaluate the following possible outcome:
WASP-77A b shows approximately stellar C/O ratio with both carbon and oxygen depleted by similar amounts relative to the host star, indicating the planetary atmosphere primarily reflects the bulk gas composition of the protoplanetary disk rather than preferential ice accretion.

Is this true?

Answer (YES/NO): NO